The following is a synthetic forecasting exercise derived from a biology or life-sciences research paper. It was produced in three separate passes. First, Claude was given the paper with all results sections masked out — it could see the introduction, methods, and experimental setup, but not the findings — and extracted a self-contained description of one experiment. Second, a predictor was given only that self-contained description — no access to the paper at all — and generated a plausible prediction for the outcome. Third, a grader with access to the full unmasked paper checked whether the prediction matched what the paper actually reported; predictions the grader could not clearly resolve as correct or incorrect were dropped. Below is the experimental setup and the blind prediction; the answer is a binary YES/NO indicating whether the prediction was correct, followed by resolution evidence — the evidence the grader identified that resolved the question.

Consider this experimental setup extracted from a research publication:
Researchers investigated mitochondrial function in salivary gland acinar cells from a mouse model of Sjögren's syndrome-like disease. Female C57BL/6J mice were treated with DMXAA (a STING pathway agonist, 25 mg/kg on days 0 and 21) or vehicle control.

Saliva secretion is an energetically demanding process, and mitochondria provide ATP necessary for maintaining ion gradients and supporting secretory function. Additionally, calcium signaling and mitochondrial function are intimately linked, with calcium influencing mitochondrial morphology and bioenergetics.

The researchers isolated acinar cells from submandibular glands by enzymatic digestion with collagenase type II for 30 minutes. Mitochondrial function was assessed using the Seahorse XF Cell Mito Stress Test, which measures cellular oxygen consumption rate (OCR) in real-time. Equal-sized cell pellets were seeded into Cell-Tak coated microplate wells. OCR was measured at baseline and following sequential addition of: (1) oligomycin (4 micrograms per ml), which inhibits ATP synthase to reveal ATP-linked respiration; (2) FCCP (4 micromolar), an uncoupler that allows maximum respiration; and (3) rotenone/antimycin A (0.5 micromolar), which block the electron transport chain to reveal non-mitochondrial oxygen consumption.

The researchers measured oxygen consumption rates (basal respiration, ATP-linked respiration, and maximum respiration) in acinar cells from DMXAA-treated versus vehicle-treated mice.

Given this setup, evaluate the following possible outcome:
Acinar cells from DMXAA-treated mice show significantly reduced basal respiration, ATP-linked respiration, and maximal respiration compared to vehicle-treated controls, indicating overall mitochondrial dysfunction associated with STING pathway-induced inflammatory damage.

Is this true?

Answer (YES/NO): NO